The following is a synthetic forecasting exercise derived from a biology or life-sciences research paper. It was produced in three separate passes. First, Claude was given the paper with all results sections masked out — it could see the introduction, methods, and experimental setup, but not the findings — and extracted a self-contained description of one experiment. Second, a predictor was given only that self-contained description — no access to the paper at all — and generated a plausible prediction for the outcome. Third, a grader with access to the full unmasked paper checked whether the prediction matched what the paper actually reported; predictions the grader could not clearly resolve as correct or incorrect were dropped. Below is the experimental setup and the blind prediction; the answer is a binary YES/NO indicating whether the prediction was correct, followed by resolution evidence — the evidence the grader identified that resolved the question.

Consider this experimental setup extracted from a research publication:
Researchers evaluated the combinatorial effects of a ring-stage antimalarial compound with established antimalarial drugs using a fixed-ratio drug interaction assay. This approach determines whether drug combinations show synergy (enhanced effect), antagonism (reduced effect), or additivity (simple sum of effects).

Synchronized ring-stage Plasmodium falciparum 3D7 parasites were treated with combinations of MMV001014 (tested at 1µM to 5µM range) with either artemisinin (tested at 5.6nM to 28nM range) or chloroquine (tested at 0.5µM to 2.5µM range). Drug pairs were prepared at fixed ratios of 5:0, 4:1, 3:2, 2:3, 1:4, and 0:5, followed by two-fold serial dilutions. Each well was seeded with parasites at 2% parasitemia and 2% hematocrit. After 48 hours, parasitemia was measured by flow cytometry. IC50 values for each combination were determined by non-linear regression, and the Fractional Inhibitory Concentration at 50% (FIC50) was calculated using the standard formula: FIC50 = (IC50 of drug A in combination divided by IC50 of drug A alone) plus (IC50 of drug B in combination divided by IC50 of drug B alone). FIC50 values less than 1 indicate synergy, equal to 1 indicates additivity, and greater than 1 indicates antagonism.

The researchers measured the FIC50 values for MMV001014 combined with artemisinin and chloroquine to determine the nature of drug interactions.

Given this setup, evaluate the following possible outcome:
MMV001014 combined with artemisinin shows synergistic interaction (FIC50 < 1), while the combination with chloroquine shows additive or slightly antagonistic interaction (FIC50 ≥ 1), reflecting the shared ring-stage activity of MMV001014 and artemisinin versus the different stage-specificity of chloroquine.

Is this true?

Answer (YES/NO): NO